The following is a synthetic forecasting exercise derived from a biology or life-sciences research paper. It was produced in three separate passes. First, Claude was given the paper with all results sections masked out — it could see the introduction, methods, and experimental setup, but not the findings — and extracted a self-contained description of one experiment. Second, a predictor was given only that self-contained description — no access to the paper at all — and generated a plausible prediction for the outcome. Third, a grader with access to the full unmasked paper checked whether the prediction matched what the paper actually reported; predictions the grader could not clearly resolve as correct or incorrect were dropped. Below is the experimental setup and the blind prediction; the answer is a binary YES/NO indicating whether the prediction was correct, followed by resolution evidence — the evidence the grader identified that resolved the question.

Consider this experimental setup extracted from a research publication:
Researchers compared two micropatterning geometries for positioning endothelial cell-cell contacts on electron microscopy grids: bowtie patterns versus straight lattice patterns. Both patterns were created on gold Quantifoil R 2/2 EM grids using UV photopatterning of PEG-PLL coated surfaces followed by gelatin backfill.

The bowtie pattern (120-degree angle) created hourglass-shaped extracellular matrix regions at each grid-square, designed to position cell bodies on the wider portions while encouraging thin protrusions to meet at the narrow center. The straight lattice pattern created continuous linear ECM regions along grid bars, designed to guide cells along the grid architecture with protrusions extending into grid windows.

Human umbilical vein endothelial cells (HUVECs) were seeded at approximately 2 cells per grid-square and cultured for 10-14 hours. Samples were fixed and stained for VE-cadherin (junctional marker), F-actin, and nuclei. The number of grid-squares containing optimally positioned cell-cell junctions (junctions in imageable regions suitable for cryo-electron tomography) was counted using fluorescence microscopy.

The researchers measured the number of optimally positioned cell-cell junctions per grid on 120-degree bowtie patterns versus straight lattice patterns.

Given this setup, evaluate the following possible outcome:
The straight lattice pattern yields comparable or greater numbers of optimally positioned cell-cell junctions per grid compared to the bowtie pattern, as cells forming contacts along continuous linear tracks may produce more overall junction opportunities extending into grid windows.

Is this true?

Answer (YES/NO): YES